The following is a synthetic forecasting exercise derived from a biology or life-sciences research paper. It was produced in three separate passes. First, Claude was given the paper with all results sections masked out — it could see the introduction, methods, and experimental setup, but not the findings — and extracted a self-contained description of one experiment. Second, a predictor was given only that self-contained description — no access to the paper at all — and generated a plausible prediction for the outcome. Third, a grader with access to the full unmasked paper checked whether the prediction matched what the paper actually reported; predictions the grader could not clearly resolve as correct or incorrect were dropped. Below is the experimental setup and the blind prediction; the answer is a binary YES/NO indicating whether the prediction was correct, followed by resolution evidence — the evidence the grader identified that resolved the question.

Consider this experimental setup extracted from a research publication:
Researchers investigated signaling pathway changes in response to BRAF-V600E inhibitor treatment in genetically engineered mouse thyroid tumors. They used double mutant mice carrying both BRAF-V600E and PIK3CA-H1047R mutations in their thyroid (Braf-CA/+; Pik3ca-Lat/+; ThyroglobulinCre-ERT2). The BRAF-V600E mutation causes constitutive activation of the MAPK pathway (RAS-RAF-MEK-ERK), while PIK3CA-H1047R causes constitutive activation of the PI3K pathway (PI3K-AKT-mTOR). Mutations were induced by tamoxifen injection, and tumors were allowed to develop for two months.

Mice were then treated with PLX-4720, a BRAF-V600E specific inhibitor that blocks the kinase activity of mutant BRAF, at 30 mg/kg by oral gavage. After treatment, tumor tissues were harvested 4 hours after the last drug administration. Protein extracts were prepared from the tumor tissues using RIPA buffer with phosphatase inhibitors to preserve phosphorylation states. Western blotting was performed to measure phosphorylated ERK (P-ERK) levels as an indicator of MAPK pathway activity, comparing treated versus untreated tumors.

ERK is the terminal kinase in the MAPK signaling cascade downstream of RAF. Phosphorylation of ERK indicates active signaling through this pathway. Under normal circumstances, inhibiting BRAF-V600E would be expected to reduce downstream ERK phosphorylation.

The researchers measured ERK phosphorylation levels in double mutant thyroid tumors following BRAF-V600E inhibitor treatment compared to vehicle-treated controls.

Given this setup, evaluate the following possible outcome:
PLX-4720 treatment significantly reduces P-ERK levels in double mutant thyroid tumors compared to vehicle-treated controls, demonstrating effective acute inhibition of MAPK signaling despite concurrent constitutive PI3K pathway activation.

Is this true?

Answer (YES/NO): NO